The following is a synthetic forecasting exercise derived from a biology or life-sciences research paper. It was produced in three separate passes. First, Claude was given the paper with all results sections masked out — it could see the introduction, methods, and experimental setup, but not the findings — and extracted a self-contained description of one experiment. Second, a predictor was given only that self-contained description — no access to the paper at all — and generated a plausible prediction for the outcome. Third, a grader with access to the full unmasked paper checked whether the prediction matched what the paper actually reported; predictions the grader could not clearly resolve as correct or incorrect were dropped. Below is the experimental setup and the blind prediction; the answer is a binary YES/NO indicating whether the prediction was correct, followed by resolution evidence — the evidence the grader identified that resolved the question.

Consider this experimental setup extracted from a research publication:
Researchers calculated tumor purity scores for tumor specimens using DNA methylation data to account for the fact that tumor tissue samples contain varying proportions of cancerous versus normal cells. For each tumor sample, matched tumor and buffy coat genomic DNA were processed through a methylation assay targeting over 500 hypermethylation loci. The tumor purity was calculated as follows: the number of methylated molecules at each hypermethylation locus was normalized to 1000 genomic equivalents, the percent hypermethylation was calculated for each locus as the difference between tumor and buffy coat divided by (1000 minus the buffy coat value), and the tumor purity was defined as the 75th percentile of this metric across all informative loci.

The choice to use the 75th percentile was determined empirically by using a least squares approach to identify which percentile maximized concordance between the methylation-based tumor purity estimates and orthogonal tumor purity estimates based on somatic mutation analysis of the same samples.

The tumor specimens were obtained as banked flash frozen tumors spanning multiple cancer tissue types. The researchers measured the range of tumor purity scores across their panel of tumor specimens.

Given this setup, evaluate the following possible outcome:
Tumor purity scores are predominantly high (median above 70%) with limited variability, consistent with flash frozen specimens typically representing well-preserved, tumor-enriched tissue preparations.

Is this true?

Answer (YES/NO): NO